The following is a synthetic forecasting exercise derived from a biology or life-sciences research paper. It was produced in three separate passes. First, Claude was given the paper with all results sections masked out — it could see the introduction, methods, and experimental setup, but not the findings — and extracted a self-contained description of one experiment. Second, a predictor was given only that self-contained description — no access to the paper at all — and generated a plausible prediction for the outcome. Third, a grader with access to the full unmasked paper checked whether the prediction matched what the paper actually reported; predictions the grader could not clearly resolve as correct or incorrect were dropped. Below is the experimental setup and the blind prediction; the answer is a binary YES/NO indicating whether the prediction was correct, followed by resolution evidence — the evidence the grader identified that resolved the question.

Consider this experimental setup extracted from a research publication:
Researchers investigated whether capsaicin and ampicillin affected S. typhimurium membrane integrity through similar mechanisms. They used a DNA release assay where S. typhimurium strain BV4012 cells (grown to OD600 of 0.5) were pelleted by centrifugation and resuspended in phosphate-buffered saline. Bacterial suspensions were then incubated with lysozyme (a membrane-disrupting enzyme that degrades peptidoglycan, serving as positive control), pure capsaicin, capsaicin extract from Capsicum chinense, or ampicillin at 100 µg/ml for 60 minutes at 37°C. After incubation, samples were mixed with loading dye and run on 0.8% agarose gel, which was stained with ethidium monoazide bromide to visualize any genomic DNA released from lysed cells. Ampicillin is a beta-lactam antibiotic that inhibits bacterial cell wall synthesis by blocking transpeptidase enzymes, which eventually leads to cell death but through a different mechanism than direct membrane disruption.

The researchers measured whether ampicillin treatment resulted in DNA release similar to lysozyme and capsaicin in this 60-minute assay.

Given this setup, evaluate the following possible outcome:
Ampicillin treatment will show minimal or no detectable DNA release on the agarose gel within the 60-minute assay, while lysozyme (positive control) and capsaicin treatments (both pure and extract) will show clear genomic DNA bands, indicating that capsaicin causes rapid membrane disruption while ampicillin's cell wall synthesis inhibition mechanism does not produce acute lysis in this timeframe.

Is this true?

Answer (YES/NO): NO